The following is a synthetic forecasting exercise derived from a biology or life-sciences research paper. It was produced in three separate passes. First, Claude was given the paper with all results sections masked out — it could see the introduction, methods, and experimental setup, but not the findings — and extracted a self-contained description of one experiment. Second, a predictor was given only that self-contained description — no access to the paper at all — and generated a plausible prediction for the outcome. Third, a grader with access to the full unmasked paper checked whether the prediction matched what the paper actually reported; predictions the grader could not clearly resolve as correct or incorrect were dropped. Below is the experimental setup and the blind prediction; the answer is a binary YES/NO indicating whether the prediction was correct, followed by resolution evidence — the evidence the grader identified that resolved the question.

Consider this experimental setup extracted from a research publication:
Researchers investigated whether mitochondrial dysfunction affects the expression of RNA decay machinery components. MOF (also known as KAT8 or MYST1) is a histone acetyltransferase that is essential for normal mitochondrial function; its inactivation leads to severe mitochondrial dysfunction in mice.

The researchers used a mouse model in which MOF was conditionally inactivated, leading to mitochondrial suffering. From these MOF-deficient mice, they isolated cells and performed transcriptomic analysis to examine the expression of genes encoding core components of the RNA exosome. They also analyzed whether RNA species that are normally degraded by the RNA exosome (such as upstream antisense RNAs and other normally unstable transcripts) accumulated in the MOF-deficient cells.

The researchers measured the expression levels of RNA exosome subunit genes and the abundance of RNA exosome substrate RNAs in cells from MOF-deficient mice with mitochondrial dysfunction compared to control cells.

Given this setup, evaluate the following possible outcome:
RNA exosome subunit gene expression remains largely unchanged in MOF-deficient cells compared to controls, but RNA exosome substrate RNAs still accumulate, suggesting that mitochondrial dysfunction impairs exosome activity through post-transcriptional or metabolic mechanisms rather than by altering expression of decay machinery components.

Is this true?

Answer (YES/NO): NO